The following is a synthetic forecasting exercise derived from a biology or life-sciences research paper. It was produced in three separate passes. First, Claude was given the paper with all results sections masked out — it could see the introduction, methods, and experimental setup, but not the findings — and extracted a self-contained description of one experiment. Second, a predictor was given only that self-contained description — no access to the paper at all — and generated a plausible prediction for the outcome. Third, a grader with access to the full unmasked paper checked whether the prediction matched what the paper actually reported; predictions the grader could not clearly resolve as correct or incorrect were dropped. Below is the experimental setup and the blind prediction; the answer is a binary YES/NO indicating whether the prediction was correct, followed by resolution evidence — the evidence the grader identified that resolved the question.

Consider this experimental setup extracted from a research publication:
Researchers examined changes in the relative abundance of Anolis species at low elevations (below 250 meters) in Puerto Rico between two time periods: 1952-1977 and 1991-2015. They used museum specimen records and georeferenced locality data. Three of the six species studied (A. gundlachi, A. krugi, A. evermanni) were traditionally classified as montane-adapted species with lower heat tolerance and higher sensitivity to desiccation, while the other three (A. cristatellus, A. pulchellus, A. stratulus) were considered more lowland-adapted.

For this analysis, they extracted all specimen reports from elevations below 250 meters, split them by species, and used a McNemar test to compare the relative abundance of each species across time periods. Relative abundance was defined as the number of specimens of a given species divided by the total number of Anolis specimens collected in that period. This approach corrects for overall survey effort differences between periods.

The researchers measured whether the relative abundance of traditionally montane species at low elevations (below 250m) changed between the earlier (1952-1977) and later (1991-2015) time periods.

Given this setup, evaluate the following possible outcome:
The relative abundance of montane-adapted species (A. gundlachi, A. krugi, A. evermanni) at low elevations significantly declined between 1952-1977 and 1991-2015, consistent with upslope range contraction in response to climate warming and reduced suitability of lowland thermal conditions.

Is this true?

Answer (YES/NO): NO